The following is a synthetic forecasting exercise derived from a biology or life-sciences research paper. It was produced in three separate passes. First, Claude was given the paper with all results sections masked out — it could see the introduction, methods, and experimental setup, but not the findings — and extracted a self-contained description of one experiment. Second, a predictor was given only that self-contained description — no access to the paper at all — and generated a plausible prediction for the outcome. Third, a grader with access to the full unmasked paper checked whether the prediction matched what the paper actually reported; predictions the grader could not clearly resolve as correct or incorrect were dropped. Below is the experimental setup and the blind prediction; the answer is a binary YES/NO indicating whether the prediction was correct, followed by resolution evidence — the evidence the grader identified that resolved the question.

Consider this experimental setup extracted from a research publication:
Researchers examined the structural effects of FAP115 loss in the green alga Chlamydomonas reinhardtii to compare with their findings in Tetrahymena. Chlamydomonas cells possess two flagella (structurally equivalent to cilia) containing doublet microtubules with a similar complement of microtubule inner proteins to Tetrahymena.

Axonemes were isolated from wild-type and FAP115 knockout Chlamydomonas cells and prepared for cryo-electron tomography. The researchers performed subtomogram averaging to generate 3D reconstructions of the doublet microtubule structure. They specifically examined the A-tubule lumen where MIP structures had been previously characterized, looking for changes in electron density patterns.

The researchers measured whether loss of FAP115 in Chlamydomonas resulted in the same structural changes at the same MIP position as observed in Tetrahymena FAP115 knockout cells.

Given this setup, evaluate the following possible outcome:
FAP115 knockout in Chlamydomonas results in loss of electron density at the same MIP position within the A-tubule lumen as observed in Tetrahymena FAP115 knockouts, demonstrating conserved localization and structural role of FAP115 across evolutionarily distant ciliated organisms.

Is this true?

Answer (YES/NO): YES